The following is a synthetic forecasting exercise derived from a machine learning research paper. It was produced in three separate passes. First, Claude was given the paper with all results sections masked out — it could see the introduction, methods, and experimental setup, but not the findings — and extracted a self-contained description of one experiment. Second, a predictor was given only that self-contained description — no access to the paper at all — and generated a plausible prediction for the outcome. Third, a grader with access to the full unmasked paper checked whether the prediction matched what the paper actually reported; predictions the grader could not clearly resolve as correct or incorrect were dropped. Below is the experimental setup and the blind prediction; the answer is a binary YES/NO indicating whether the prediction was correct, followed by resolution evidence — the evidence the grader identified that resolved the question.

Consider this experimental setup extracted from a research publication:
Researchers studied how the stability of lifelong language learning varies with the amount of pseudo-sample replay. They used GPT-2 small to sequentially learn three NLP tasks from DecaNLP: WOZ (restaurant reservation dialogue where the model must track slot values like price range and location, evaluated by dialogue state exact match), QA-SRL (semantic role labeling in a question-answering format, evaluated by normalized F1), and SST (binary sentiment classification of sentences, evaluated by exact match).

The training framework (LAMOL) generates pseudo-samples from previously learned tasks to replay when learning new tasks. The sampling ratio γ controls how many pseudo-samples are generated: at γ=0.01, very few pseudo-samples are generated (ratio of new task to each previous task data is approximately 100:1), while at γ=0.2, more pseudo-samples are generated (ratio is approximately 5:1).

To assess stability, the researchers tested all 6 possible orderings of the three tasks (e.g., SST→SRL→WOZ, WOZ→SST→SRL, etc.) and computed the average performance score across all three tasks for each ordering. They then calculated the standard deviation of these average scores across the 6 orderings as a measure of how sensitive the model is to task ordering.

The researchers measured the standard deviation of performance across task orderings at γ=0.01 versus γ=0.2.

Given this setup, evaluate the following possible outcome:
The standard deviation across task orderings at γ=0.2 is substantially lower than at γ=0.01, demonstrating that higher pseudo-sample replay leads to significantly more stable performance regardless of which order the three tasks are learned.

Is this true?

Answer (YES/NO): YES